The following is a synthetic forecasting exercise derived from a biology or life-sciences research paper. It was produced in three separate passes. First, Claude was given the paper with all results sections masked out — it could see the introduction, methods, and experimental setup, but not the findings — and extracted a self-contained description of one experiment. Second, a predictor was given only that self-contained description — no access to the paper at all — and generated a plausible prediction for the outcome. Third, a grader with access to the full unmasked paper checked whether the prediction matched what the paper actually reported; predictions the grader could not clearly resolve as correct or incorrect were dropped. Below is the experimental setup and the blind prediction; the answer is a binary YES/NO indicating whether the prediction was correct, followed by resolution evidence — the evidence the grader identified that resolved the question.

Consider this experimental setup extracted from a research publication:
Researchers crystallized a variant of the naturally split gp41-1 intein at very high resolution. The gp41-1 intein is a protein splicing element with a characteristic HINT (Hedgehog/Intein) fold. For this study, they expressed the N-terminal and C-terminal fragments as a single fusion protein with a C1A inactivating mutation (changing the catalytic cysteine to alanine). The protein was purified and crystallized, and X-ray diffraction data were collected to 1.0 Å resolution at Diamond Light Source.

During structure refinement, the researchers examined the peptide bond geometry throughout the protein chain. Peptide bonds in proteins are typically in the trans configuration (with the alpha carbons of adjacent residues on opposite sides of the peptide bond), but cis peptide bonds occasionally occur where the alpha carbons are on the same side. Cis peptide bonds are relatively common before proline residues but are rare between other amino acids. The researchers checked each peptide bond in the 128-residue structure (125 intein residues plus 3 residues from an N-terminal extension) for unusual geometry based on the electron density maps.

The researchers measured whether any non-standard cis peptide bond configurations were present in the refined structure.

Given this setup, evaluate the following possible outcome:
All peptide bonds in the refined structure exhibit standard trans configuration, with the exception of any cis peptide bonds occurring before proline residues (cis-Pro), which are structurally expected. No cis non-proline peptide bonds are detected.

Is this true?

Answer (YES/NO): NO